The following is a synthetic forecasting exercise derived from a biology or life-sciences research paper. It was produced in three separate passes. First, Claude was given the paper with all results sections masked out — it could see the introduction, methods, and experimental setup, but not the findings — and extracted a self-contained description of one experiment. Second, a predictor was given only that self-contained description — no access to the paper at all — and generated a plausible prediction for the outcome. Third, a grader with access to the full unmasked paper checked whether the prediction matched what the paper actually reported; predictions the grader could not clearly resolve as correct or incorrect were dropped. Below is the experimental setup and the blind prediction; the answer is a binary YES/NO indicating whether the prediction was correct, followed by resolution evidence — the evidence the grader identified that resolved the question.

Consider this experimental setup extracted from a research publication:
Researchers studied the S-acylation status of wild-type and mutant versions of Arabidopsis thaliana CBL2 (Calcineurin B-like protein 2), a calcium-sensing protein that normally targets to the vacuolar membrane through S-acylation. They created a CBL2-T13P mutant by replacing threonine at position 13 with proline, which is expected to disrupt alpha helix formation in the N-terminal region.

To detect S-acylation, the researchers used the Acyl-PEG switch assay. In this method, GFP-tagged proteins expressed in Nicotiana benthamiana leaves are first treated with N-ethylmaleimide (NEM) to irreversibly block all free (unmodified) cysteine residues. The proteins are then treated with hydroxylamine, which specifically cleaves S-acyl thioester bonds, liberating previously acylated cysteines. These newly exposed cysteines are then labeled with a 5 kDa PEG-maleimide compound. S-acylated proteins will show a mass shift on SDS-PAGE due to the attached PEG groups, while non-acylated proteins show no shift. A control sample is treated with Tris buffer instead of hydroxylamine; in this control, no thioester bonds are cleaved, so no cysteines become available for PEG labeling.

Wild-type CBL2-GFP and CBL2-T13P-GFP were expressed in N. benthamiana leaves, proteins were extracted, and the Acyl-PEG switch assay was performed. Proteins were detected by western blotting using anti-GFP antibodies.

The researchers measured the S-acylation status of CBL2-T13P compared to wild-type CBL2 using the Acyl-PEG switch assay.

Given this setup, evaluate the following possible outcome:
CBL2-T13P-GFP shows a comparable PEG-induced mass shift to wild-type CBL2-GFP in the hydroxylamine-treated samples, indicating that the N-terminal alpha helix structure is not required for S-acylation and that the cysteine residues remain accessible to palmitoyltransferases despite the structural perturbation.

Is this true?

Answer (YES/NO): NO